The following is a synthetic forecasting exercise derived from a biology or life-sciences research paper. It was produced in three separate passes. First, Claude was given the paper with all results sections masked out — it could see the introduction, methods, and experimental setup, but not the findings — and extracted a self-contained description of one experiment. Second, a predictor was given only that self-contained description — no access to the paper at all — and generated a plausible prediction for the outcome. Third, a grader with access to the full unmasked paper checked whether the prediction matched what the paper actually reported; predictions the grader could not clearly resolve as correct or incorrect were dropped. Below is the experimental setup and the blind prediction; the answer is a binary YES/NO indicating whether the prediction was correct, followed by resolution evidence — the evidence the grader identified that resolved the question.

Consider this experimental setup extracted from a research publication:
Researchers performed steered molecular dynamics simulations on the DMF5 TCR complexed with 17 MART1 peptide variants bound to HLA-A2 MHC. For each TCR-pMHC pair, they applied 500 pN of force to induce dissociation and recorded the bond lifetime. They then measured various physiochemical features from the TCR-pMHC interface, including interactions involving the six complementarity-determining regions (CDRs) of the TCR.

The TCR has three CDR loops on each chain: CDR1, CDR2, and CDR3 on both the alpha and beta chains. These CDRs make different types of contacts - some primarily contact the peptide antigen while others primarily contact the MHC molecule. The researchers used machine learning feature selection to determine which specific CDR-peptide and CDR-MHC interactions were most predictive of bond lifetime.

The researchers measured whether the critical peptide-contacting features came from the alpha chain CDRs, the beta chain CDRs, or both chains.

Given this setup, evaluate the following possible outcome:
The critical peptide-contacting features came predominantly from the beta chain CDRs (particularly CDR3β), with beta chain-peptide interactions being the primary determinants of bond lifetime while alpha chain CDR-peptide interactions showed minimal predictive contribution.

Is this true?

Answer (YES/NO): NO